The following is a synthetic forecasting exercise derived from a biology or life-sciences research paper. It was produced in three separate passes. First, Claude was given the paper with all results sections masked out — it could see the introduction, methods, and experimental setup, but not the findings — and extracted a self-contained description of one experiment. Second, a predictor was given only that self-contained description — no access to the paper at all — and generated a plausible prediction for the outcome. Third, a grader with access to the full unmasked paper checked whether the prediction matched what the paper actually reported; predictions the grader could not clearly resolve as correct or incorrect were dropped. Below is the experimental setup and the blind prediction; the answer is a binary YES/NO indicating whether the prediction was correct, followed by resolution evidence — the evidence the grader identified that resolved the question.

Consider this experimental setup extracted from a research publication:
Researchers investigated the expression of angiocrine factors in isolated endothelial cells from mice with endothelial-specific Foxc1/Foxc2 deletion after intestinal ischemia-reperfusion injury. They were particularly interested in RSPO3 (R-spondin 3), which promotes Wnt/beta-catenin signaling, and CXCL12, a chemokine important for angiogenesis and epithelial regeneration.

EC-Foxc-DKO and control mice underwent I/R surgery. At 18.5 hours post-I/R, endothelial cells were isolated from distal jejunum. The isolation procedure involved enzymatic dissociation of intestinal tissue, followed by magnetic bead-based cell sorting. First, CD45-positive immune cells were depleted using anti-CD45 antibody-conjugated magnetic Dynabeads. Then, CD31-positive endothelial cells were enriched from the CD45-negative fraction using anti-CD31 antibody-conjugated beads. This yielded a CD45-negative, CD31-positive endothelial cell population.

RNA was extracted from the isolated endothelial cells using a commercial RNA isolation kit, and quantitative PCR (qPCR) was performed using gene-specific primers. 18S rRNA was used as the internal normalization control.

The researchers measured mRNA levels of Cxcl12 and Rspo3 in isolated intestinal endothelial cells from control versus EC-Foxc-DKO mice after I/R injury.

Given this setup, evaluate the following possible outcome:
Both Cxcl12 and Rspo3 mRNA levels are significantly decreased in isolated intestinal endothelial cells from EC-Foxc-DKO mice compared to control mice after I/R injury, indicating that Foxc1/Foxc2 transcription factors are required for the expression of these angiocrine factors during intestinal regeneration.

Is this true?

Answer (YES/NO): NO